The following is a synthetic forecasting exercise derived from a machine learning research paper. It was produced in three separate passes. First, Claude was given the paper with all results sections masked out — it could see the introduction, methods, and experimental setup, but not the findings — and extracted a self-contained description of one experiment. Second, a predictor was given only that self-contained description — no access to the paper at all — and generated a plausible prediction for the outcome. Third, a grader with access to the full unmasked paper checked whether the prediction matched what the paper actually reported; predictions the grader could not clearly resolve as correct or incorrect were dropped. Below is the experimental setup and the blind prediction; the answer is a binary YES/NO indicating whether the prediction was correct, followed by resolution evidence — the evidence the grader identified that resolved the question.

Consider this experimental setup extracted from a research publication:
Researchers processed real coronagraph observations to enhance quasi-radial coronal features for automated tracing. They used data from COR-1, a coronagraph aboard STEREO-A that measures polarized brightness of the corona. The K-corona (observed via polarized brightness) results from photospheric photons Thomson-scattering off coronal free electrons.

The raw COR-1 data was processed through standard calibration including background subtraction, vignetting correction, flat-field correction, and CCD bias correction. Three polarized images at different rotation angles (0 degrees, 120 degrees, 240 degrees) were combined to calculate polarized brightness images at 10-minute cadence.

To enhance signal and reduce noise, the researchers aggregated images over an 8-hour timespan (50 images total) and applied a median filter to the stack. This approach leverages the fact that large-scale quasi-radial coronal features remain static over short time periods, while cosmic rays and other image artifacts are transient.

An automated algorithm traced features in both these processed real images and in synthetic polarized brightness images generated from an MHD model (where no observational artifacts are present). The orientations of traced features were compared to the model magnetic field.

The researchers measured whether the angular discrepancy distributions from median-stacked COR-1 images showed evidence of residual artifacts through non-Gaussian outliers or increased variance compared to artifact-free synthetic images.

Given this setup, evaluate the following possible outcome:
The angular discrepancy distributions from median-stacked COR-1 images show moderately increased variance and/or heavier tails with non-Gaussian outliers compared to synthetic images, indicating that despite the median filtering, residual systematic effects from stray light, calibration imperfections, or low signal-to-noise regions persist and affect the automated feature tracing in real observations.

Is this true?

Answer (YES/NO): NO